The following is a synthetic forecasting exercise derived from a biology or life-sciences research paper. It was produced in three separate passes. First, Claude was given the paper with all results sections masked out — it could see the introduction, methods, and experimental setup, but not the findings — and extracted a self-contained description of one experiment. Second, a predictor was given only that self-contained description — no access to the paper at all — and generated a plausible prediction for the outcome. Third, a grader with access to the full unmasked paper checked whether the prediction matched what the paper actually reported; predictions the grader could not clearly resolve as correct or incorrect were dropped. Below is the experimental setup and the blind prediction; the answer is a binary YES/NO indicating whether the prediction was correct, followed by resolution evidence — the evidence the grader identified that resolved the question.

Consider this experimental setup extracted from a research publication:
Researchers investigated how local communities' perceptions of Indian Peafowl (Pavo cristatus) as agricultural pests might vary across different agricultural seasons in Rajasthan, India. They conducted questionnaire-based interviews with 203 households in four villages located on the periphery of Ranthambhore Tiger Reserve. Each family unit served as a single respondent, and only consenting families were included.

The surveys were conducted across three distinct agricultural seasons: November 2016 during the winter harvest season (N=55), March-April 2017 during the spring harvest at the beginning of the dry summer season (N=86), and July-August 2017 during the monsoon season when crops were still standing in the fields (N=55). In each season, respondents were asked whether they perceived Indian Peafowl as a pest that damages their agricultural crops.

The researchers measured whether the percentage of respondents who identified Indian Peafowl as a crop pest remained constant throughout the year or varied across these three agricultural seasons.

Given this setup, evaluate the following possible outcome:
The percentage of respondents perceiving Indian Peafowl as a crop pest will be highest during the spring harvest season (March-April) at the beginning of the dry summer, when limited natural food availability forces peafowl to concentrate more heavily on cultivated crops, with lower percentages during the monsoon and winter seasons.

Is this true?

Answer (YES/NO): NO